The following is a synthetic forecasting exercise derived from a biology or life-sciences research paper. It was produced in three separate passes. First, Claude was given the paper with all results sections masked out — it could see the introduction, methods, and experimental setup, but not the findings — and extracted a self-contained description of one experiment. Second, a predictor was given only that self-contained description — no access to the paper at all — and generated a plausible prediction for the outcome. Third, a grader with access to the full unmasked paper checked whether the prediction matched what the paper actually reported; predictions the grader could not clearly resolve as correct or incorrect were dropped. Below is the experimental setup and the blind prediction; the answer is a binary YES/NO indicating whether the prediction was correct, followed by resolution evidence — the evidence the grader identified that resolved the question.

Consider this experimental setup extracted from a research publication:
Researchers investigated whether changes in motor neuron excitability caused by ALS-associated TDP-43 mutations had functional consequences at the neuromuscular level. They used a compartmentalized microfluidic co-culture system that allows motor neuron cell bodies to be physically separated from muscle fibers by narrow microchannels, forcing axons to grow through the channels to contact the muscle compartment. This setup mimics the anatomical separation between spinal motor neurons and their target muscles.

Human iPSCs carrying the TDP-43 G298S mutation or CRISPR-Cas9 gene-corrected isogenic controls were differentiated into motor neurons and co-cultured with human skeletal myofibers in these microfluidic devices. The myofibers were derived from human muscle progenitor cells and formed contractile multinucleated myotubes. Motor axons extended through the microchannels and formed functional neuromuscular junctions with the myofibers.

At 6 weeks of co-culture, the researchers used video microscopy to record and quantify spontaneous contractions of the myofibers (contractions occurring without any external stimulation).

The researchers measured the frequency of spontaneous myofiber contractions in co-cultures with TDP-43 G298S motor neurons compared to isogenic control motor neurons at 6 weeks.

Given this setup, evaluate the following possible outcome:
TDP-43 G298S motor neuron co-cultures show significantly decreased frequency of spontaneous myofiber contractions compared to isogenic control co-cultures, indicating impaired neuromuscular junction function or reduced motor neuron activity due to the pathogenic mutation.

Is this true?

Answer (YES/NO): NO